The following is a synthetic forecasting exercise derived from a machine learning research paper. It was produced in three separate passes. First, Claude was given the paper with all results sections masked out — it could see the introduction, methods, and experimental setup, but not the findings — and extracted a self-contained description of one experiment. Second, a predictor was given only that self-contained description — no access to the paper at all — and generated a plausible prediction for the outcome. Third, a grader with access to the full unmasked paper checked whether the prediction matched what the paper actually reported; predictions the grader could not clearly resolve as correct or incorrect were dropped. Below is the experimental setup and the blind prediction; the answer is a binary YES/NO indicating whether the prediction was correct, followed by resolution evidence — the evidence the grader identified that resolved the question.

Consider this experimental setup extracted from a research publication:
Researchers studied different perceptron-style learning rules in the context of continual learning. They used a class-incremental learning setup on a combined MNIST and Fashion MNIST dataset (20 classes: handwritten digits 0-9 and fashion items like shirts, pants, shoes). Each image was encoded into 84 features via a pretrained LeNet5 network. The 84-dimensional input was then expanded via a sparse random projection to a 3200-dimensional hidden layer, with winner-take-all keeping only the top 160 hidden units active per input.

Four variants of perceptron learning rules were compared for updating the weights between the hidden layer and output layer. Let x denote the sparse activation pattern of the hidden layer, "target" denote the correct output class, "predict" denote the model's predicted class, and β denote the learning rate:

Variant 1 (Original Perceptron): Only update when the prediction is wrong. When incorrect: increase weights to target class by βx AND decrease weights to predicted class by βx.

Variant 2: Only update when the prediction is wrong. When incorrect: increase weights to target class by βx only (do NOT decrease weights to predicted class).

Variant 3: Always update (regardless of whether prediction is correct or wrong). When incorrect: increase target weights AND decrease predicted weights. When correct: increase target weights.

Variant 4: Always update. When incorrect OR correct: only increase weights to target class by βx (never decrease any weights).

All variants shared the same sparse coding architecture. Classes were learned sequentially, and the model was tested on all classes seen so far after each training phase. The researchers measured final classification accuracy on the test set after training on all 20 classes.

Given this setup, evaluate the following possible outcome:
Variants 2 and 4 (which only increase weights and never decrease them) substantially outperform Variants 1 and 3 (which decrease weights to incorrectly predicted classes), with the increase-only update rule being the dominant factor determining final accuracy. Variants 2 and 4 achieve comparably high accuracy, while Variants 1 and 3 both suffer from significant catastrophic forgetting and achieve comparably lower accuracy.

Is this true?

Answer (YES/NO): NO